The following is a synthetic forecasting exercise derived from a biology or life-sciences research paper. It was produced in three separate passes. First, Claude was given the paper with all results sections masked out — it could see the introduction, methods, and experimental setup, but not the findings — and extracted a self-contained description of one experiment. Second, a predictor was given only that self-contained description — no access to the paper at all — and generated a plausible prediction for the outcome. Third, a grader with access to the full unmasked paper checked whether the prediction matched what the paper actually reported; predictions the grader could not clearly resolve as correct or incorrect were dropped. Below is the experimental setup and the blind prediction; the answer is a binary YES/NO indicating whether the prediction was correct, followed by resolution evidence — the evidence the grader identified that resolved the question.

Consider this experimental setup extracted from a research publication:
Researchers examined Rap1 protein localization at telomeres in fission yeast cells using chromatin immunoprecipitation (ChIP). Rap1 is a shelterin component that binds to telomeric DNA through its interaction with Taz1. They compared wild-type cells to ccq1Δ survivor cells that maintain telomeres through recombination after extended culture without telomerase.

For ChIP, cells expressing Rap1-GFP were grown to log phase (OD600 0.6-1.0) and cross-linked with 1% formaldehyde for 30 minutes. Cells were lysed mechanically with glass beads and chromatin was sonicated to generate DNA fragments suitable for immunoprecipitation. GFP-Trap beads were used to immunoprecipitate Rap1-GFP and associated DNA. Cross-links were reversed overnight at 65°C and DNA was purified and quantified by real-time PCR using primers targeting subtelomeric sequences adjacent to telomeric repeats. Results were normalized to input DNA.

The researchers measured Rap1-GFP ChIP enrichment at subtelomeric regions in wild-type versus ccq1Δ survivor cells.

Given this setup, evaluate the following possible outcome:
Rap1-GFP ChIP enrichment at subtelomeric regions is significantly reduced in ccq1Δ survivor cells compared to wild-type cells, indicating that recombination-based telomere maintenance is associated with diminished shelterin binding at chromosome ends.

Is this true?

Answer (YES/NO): NO